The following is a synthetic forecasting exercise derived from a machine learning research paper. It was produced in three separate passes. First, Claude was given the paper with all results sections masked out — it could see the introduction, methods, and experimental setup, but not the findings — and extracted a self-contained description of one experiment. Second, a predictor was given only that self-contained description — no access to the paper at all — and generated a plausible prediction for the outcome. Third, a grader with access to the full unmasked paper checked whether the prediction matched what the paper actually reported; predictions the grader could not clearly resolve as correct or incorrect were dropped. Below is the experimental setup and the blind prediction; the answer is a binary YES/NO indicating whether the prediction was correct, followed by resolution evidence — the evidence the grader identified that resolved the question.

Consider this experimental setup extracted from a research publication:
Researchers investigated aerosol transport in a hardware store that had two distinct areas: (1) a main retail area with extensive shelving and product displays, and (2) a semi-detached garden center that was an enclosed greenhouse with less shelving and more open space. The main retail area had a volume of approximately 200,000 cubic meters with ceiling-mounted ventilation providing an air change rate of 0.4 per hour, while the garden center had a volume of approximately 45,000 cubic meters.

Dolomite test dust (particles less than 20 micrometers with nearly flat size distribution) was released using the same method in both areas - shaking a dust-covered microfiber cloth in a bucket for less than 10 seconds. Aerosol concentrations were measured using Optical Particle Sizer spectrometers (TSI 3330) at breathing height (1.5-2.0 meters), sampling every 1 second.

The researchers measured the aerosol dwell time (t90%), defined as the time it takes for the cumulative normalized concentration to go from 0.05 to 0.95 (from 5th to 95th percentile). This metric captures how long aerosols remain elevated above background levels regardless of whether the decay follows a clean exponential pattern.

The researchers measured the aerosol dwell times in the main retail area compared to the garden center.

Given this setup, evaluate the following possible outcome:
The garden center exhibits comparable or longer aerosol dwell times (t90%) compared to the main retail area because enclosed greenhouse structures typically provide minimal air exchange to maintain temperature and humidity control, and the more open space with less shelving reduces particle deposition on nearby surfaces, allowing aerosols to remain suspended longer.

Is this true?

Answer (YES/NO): NO